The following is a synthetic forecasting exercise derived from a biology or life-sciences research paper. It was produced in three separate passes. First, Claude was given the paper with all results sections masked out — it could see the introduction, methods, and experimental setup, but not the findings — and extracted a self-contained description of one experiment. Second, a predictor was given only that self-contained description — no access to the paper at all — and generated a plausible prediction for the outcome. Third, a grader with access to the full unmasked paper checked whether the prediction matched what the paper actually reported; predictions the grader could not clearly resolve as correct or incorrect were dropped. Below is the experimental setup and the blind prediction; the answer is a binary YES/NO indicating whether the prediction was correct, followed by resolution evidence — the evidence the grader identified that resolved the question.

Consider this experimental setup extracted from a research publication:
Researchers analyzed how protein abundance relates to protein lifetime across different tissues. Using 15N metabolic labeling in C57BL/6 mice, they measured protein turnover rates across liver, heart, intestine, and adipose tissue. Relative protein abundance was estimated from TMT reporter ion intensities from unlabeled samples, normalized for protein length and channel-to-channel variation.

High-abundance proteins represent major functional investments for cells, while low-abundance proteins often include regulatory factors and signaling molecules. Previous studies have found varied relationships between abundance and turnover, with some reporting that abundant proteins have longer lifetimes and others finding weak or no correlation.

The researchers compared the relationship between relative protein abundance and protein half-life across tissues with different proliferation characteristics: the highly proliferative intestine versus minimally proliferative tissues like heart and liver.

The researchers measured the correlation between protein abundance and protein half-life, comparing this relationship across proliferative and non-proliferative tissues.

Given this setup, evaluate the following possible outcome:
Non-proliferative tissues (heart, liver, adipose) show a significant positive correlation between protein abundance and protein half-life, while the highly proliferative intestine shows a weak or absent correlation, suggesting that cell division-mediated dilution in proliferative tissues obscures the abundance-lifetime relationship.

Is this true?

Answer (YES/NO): NO